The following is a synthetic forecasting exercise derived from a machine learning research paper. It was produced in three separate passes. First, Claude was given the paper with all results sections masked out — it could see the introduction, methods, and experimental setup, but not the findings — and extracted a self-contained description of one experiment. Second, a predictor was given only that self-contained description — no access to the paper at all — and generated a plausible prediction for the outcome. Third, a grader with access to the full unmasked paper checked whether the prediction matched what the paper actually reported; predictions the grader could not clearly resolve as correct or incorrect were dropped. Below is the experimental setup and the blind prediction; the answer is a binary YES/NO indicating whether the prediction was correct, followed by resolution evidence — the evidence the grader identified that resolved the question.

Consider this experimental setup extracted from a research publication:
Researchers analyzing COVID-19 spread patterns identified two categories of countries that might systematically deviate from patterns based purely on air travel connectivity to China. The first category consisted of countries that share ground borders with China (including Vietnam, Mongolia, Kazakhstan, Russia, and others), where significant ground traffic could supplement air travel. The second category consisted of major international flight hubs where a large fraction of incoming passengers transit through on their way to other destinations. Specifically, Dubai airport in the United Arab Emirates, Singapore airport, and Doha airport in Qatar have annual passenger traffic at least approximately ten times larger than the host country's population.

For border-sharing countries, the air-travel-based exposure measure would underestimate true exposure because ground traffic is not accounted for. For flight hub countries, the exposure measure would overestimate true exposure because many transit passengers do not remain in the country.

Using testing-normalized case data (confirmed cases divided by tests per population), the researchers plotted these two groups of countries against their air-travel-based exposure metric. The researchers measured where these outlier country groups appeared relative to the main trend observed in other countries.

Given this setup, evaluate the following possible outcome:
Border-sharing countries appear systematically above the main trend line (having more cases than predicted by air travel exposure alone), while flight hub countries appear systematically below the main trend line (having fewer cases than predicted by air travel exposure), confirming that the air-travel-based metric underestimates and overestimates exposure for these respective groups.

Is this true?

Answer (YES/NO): NO